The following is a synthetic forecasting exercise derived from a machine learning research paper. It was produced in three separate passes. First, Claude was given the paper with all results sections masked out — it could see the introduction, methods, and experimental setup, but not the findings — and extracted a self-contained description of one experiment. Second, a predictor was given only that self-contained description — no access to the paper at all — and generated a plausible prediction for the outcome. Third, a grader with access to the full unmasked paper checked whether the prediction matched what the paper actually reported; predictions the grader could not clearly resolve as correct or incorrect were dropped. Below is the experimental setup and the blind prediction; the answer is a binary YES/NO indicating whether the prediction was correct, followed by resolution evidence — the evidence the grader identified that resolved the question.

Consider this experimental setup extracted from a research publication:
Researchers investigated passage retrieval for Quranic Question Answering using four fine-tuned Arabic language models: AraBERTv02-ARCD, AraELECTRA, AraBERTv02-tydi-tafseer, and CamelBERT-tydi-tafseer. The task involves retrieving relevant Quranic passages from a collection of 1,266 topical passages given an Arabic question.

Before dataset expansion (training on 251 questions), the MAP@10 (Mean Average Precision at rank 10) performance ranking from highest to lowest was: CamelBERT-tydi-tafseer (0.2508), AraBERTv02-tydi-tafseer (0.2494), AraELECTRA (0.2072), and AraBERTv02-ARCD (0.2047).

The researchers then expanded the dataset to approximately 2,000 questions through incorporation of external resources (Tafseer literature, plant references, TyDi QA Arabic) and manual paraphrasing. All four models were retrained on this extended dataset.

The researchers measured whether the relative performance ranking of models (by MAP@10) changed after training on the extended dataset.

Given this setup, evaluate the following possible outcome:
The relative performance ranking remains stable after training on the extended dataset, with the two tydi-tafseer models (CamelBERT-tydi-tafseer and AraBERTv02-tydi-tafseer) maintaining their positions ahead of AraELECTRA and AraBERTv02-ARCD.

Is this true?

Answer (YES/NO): YES